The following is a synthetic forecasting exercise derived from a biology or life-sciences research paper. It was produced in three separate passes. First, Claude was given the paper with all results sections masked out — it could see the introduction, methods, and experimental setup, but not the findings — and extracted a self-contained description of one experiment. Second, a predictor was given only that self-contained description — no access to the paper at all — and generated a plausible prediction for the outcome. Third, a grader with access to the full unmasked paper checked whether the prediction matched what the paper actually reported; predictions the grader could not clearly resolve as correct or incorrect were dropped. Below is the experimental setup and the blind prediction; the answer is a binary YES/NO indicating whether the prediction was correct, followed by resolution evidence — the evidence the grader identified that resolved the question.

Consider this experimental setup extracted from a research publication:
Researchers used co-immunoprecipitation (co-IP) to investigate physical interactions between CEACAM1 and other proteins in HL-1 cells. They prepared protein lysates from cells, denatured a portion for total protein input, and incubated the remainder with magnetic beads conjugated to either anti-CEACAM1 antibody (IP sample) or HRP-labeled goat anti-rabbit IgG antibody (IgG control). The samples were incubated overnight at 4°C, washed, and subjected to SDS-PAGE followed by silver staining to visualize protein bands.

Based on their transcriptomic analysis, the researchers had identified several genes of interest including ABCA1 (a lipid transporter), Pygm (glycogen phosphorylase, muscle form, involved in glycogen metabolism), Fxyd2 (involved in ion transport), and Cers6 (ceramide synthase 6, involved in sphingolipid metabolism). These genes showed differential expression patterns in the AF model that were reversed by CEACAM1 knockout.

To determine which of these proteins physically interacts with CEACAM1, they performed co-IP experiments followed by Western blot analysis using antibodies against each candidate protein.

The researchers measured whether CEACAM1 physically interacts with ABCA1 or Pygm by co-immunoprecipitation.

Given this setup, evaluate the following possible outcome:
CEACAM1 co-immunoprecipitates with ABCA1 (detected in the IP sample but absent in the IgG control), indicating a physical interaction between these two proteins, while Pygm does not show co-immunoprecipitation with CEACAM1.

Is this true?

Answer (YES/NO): YES